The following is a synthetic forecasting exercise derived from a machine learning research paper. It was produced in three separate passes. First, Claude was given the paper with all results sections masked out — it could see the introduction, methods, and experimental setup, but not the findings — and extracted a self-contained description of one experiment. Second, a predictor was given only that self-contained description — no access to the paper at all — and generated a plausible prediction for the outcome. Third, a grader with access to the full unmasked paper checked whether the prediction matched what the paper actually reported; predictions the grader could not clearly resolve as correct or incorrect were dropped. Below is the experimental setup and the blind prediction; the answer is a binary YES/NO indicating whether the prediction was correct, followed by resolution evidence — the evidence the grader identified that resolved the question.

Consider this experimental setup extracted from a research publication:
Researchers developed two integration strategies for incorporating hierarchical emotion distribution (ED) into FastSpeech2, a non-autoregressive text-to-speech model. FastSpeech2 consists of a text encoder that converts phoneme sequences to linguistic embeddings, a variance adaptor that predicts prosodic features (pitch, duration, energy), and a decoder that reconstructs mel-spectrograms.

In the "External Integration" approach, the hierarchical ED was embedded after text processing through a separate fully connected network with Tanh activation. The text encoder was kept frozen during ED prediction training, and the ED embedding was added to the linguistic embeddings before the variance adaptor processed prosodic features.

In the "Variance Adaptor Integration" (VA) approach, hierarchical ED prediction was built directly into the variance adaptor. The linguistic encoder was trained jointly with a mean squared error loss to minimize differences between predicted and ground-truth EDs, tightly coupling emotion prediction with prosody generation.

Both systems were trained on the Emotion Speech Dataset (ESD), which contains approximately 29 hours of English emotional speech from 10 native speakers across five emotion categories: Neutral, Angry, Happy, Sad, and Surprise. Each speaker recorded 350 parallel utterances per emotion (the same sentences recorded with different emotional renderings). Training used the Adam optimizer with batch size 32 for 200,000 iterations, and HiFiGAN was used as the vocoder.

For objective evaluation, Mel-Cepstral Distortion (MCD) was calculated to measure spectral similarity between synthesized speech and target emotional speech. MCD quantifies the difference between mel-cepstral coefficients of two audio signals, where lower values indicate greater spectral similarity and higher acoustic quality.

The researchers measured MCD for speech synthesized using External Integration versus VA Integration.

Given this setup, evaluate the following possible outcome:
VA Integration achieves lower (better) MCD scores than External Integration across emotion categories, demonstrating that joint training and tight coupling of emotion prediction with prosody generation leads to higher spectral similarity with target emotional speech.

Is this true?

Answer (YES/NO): NO